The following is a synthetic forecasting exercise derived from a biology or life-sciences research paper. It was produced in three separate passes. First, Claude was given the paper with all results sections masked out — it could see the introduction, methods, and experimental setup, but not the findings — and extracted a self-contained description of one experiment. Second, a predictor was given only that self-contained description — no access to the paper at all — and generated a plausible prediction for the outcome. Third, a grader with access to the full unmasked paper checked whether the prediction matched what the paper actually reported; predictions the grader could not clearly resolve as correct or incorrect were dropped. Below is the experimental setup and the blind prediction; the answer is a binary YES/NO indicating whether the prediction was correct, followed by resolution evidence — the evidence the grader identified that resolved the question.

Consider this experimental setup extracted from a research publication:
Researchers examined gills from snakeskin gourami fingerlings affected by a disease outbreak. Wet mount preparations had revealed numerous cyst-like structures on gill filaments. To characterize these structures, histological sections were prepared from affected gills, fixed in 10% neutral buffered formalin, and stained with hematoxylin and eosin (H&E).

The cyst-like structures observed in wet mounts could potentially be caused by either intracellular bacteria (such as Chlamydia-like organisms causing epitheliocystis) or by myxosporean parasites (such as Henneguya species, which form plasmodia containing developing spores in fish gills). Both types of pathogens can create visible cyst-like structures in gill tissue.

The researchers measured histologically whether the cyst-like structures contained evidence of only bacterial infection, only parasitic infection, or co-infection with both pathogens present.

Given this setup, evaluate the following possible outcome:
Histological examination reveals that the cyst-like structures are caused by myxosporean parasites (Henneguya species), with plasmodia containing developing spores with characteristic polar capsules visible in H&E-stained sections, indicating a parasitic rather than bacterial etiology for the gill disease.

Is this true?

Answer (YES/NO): NO